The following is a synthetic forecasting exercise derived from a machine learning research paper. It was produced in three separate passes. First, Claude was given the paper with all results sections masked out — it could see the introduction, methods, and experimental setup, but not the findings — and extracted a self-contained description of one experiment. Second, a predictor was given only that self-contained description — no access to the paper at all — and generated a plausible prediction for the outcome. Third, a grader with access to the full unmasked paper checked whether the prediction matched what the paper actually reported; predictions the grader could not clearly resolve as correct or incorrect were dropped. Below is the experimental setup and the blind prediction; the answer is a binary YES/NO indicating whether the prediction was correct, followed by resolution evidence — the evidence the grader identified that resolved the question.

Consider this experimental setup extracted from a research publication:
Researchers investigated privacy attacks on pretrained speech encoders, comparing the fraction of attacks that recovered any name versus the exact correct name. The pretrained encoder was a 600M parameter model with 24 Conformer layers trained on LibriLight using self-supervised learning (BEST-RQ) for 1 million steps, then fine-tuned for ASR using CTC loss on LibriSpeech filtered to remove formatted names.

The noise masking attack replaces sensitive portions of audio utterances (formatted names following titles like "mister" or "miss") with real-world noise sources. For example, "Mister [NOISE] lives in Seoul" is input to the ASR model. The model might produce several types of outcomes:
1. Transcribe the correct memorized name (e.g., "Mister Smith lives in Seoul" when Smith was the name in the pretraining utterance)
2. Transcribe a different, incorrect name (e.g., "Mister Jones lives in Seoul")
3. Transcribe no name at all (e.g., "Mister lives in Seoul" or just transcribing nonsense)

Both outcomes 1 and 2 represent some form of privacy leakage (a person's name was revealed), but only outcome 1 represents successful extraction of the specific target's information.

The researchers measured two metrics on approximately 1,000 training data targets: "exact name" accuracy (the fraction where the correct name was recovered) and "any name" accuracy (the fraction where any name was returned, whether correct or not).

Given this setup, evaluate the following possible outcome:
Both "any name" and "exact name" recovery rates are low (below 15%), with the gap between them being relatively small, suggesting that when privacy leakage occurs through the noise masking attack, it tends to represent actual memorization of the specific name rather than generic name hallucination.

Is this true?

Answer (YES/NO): NO